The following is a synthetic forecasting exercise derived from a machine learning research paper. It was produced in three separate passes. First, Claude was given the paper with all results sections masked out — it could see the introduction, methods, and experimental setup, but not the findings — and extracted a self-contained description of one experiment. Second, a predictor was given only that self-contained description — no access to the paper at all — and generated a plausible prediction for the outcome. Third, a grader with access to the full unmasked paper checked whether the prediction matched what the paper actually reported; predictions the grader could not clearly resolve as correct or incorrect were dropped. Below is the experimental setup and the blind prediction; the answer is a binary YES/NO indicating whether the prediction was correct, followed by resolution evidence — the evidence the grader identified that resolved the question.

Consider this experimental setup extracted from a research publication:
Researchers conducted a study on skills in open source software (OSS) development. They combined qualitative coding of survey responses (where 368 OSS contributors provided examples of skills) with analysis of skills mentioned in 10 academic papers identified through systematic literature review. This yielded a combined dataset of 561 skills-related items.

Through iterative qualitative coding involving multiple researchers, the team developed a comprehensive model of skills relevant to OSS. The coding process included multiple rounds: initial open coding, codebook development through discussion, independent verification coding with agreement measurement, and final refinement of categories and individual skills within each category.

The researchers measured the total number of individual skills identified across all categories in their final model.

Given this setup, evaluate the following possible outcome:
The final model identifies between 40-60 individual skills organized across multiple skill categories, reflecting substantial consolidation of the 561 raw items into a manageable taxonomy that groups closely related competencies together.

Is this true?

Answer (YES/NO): YES